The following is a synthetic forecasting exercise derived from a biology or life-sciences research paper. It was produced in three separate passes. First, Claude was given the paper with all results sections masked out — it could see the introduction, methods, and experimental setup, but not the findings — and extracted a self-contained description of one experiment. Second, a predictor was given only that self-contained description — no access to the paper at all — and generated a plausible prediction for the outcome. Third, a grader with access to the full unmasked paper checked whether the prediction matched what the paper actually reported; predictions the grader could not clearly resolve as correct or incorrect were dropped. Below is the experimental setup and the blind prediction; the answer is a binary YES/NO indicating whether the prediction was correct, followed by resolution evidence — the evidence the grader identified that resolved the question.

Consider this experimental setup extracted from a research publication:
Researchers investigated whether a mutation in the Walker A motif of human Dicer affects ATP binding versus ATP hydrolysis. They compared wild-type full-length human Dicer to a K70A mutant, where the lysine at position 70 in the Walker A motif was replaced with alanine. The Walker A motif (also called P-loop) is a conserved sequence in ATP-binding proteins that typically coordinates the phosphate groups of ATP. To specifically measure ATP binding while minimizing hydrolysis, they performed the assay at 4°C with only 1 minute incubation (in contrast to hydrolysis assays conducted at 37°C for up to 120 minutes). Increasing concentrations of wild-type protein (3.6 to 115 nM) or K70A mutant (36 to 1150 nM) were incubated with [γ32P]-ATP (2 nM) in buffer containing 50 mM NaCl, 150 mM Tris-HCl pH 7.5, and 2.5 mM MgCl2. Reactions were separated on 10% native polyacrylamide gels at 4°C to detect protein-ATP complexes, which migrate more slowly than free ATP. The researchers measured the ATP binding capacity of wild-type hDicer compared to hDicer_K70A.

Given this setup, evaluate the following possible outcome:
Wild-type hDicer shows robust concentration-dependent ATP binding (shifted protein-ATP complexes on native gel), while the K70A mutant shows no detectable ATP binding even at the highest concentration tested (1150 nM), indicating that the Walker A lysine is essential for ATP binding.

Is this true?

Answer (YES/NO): NO